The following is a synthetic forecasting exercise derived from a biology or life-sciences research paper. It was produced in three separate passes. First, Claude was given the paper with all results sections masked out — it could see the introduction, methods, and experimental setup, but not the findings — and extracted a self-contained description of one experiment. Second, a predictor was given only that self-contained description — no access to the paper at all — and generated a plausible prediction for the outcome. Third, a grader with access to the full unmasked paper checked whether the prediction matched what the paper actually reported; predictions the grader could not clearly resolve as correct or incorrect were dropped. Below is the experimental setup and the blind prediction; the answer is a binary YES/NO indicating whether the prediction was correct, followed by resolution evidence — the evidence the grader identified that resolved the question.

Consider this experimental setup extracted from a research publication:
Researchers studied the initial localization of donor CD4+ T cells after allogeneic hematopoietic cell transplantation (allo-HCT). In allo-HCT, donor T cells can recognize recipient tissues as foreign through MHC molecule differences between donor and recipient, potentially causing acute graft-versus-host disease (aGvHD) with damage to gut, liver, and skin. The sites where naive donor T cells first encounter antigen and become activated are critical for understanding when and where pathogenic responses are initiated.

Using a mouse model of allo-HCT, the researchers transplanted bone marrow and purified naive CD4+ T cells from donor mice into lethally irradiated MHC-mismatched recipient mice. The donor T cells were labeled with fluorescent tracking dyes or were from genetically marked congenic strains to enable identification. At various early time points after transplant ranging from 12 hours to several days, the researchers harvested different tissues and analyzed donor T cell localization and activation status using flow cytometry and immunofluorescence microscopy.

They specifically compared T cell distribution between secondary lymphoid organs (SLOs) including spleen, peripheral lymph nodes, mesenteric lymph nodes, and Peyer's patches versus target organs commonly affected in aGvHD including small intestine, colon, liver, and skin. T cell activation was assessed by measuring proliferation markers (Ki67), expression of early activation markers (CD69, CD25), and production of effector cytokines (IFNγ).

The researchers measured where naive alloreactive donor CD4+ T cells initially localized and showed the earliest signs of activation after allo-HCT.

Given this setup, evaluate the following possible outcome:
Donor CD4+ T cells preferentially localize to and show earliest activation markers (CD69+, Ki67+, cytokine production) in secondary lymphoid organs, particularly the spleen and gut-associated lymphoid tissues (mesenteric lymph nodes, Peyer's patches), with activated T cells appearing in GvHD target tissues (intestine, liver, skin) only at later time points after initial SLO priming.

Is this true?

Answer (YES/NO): YES